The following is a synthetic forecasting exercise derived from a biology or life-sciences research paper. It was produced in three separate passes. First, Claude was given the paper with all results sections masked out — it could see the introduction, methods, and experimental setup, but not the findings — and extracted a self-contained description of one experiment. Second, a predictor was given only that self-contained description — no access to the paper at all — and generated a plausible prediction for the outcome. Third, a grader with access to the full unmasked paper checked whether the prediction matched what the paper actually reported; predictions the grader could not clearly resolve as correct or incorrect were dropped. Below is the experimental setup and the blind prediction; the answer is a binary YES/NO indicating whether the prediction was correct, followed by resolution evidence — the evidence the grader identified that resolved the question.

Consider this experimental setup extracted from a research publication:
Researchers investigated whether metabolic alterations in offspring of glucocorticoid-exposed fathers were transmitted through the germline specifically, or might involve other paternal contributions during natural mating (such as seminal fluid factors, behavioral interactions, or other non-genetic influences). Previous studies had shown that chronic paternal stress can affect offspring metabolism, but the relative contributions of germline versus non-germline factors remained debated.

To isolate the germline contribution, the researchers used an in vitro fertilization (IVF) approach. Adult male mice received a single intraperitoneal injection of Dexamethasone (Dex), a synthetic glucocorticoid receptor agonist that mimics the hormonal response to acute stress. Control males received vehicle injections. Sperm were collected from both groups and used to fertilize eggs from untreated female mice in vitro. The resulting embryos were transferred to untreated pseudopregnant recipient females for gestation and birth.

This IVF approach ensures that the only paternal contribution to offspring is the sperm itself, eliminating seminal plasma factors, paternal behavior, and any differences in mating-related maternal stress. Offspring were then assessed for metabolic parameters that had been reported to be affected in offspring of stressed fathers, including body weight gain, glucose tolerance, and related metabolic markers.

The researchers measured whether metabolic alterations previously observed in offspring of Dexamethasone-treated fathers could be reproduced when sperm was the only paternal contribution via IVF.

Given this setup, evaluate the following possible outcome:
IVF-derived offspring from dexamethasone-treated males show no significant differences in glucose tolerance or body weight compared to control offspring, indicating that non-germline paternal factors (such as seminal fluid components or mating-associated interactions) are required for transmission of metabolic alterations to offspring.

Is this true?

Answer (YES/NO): NO